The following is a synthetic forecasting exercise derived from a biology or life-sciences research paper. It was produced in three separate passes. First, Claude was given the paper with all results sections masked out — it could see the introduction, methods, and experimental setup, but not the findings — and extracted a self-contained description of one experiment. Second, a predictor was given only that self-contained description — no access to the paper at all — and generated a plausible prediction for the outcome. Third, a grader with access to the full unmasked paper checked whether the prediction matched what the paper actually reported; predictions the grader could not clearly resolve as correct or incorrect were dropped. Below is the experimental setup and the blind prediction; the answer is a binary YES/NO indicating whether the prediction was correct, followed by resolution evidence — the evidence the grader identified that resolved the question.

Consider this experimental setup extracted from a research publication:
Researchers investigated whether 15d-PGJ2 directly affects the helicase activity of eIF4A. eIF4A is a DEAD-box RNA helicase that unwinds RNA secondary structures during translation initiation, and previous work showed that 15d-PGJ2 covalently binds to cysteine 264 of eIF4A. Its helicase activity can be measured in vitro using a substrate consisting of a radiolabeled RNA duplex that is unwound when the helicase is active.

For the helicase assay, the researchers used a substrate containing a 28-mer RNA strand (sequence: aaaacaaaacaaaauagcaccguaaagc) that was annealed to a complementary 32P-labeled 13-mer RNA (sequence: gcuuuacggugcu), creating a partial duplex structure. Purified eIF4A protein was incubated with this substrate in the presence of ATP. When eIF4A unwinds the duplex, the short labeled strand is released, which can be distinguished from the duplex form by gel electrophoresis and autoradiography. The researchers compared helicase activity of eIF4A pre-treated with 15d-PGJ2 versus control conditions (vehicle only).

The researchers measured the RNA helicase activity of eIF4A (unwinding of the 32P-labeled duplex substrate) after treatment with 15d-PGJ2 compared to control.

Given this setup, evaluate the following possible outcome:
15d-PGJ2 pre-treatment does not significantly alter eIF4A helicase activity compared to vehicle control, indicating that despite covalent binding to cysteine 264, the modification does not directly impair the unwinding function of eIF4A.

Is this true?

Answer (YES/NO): YES